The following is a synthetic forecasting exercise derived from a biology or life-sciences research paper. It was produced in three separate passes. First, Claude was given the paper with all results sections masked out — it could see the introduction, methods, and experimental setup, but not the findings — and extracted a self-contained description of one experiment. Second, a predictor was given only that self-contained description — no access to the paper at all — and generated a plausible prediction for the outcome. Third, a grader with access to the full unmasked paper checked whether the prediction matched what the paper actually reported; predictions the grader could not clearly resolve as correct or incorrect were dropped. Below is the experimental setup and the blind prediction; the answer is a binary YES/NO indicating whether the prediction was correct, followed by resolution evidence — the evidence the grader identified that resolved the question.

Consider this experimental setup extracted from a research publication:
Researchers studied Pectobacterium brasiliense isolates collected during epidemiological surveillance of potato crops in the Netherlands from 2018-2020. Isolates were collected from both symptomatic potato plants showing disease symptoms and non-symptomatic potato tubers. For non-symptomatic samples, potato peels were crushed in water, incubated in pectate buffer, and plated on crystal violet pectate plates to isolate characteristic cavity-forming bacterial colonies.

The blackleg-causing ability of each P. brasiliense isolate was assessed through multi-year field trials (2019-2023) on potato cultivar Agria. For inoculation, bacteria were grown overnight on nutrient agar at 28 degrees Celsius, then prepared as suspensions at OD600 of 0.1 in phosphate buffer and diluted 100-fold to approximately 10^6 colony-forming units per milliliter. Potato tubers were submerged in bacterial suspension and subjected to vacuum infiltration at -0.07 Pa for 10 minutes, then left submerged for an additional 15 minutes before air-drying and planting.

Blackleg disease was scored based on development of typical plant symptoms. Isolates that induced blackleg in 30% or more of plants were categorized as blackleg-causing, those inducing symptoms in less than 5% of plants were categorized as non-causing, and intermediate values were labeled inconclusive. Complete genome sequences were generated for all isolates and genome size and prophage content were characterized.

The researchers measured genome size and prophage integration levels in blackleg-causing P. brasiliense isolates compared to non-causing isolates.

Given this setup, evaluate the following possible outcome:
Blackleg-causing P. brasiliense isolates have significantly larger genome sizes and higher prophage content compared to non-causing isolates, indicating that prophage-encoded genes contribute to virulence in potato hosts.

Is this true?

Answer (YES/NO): NO